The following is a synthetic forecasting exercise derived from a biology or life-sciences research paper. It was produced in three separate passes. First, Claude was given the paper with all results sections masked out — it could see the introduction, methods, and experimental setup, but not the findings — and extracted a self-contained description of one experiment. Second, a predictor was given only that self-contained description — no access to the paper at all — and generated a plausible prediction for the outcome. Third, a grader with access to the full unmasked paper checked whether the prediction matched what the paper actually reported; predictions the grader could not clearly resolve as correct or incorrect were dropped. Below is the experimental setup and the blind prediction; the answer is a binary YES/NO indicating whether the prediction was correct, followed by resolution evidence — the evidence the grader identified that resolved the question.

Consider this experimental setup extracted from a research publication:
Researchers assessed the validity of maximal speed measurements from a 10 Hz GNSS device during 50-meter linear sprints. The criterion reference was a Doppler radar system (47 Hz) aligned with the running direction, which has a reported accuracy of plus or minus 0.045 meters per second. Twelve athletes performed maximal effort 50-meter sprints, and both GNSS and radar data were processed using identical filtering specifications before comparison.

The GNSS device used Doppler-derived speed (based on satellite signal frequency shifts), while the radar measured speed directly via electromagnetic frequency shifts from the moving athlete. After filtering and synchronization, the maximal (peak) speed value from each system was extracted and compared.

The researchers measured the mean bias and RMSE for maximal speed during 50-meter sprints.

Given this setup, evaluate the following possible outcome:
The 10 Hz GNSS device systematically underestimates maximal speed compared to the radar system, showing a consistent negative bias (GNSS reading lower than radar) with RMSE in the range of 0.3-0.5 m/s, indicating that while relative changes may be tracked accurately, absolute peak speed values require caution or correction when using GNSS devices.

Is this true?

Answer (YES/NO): NO